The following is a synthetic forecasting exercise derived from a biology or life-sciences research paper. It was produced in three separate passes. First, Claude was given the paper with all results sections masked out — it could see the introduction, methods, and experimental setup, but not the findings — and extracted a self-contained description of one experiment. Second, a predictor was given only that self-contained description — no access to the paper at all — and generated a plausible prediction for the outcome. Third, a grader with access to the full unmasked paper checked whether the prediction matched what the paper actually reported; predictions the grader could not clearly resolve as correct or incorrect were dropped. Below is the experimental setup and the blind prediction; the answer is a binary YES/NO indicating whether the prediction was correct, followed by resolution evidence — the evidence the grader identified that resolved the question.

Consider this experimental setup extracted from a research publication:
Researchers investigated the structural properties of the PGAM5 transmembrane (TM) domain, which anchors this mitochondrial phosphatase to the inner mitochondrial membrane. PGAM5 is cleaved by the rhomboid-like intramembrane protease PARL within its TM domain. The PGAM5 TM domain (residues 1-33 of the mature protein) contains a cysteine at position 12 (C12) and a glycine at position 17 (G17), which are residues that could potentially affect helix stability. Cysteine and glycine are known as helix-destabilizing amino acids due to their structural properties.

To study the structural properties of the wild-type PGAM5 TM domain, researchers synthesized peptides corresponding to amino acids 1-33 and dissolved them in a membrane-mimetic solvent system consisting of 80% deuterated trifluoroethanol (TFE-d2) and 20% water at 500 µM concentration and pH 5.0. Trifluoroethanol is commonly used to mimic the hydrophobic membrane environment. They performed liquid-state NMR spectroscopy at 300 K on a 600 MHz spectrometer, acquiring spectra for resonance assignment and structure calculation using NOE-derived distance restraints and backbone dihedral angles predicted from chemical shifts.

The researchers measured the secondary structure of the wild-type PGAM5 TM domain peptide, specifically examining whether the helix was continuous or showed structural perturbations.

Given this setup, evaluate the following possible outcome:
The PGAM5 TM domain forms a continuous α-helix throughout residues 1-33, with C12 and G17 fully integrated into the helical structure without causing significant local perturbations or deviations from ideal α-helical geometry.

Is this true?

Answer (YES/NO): NO